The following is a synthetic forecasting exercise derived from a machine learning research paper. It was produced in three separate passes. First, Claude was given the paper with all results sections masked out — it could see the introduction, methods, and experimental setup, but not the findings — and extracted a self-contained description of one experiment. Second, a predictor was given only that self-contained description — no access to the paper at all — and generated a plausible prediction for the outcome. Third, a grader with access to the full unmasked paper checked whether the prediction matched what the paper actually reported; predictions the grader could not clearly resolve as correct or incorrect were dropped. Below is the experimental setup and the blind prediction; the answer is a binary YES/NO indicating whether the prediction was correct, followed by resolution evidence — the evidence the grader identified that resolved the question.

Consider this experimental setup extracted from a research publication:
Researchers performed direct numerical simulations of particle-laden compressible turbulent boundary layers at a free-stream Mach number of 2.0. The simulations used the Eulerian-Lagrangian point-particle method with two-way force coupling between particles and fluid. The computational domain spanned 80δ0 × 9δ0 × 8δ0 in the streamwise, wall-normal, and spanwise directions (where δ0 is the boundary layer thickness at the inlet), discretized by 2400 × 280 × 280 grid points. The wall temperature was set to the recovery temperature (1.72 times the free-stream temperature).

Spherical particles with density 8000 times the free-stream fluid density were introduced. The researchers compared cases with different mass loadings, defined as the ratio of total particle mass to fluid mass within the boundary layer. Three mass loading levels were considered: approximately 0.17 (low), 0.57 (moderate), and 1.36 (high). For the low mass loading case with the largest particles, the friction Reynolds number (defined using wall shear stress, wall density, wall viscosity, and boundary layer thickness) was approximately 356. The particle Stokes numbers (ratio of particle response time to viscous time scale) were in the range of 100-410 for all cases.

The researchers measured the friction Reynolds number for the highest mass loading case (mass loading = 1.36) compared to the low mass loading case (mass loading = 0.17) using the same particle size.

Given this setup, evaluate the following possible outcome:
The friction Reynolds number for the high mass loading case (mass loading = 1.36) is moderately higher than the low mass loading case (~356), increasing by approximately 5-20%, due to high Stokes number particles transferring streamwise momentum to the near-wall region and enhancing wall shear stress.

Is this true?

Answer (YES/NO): NO